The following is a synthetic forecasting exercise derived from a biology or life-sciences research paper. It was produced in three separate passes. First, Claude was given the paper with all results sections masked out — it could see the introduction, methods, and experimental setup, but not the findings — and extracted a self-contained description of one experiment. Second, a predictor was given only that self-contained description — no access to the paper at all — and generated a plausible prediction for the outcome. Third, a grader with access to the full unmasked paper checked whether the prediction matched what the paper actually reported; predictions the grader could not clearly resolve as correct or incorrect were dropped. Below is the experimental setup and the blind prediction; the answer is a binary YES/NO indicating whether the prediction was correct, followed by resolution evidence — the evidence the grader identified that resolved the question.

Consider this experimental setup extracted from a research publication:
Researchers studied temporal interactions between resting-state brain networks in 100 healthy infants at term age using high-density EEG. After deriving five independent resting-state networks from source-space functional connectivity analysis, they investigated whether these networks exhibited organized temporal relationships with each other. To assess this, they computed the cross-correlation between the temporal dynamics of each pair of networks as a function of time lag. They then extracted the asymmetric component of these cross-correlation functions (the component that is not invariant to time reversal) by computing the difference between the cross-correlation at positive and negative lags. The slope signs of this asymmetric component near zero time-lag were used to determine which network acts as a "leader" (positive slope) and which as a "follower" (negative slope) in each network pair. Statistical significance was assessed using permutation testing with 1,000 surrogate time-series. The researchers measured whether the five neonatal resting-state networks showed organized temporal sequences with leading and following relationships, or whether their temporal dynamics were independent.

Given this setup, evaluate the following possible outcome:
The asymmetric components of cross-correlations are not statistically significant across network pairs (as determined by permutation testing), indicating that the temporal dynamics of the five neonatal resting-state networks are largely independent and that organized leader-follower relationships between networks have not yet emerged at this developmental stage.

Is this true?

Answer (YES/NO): NO